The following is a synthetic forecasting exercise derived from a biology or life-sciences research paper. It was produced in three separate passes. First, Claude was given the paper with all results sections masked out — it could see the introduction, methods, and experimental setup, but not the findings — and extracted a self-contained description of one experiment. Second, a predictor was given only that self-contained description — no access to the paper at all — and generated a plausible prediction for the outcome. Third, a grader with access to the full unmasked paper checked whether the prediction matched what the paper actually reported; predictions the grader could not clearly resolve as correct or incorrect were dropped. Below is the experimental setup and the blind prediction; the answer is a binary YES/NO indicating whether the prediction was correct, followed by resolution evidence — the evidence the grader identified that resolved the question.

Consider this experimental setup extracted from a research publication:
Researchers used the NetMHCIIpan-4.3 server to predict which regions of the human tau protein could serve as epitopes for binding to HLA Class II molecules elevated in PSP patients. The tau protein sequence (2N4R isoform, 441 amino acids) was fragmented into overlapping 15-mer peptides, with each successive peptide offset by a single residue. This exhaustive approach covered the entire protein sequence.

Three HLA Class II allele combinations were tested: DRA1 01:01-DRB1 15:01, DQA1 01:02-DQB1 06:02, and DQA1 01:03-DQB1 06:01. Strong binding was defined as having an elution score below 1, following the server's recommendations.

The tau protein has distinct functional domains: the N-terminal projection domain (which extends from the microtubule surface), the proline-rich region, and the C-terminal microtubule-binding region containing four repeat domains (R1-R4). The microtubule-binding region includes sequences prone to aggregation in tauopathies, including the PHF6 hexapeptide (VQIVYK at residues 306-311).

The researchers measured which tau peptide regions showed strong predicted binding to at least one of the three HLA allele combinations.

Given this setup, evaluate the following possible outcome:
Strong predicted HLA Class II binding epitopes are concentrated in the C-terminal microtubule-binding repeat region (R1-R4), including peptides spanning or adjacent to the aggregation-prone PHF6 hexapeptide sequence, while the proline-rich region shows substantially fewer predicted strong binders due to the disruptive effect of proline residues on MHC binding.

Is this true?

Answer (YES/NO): NO